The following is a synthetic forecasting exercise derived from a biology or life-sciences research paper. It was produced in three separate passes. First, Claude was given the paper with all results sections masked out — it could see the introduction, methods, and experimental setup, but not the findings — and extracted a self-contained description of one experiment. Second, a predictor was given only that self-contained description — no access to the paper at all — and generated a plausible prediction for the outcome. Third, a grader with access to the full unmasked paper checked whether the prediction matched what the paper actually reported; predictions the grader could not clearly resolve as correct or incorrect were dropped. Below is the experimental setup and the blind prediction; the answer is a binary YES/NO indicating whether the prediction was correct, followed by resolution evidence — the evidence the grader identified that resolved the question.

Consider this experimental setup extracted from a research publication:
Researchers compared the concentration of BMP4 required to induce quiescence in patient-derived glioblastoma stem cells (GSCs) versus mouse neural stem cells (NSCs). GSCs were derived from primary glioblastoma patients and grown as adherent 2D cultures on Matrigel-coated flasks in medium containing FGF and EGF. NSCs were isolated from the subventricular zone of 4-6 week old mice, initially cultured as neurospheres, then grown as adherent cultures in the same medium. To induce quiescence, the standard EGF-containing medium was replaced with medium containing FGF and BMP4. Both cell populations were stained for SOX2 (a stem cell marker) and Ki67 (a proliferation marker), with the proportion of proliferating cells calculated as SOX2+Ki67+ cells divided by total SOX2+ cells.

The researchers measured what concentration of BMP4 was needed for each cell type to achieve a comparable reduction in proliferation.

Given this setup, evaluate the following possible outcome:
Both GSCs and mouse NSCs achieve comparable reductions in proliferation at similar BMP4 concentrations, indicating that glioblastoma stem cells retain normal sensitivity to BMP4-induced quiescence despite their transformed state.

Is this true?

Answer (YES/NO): NO